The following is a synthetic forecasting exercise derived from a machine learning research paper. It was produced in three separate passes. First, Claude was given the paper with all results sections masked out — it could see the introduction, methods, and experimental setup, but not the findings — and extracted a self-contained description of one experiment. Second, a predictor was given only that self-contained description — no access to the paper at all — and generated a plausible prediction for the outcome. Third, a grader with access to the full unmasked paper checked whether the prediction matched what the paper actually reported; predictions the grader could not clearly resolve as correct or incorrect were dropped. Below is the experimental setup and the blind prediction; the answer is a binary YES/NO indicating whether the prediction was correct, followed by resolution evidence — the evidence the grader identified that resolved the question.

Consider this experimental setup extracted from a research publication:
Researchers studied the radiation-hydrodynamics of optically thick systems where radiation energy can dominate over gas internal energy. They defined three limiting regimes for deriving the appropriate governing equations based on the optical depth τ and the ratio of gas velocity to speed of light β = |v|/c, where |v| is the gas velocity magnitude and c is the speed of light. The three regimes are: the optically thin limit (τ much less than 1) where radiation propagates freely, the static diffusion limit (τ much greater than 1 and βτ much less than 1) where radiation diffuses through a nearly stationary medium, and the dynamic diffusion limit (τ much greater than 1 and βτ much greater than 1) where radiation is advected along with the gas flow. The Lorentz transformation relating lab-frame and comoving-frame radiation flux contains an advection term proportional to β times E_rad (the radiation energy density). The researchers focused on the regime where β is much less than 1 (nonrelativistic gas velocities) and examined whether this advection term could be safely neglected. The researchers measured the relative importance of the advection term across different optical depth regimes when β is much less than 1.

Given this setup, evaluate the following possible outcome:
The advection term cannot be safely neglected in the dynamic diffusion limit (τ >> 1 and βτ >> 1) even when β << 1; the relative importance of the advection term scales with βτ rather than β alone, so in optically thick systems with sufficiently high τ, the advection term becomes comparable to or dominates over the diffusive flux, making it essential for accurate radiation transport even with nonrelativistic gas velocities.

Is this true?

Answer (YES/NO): YES